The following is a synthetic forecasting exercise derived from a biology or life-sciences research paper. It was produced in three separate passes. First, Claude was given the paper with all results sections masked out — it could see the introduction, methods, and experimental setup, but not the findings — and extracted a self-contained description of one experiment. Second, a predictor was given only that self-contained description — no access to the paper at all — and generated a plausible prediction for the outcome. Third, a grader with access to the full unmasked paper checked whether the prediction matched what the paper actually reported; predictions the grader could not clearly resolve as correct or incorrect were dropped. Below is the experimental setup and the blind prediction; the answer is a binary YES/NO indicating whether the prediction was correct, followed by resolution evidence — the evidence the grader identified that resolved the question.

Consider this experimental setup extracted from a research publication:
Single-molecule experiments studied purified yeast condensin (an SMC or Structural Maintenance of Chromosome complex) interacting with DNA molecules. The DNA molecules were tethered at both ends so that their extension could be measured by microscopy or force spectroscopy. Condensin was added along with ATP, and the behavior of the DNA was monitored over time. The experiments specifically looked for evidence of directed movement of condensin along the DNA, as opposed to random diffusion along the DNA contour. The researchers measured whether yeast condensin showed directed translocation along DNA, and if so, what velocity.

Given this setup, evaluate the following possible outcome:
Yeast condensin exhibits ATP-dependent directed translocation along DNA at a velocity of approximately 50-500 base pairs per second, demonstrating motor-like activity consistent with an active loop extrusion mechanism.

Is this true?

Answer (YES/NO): YES